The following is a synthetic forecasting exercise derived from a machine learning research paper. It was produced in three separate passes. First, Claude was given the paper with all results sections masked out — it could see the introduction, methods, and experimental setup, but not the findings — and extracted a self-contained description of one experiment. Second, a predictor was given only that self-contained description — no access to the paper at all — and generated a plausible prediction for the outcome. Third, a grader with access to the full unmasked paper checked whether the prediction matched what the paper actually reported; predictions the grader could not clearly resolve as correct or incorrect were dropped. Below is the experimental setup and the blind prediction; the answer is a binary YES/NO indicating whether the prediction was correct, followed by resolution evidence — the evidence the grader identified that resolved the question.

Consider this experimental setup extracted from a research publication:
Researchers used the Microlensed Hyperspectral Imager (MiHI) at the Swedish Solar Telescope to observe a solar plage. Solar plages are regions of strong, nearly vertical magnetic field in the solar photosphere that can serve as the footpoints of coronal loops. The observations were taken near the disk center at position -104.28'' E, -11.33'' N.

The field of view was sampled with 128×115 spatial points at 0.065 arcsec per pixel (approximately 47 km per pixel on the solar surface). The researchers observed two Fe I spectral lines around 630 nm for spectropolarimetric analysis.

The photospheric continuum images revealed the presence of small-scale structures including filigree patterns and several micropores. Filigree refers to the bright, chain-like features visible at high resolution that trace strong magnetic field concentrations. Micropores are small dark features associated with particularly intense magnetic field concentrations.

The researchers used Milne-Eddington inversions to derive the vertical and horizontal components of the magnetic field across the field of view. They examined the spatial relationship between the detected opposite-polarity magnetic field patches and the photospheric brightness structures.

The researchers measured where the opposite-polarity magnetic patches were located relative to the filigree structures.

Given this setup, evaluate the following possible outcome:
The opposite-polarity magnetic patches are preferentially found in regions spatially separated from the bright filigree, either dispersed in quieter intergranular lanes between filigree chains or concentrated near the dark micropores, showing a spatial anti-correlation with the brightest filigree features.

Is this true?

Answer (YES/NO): NO